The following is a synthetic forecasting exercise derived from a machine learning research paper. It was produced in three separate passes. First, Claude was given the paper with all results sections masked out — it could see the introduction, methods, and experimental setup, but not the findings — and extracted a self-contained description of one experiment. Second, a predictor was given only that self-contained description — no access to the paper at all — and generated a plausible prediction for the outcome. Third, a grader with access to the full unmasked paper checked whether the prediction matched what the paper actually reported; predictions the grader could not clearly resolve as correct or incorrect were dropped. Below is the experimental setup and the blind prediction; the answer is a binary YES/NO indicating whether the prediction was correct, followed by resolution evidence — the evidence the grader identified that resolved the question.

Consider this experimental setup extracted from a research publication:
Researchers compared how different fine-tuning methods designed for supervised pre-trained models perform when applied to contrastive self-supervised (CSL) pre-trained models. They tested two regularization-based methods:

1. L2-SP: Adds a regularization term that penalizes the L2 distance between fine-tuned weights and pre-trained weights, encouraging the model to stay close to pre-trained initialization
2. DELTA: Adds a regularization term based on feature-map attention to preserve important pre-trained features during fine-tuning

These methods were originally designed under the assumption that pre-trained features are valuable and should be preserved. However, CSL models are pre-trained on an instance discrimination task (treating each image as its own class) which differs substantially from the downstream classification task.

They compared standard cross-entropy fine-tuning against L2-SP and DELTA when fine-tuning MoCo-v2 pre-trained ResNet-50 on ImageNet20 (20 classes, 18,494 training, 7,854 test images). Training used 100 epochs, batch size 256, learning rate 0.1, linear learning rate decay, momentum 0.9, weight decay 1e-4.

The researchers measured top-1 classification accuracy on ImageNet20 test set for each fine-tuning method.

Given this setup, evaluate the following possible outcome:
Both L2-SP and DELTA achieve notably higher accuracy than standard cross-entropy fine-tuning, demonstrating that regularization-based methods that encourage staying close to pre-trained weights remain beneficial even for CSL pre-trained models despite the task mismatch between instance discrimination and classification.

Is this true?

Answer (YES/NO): NO